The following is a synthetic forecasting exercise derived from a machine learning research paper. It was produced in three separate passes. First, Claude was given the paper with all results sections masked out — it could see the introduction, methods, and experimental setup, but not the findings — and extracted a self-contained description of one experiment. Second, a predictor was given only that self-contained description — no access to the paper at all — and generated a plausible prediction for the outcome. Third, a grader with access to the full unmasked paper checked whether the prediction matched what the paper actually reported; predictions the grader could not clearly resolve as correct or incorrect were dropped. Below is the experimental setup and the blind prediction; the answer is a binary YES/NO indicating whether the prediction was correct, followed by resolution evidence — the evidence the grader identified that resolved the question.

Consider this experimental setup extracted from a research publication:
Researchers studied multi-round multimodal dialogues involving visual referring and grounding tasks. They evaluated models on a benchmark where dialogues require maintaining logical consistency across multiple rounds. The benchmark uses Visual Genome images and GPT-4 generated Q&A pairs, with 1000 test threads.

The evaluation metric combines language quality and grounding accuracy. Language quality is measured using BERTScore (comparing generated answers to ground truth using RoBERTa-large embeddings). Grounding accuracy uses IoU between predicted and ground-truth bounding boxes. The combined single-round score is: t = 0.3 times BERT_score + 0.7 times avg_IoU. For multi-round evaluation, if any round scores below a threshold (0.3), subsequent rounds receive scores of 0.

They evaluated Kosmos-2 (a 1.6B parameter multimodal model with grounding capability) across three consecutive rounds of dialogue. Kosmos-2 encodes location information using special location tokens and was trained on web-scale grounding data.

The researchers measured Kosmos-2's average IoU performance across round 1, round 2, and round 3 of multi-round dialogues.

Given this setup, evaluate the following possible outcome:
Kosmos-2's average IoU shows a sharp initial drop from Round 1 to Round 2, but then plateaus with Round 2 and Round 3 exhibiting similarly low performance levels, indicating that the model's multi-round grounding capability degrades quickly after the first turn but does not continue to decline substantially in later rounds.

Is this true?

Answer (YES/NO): NO